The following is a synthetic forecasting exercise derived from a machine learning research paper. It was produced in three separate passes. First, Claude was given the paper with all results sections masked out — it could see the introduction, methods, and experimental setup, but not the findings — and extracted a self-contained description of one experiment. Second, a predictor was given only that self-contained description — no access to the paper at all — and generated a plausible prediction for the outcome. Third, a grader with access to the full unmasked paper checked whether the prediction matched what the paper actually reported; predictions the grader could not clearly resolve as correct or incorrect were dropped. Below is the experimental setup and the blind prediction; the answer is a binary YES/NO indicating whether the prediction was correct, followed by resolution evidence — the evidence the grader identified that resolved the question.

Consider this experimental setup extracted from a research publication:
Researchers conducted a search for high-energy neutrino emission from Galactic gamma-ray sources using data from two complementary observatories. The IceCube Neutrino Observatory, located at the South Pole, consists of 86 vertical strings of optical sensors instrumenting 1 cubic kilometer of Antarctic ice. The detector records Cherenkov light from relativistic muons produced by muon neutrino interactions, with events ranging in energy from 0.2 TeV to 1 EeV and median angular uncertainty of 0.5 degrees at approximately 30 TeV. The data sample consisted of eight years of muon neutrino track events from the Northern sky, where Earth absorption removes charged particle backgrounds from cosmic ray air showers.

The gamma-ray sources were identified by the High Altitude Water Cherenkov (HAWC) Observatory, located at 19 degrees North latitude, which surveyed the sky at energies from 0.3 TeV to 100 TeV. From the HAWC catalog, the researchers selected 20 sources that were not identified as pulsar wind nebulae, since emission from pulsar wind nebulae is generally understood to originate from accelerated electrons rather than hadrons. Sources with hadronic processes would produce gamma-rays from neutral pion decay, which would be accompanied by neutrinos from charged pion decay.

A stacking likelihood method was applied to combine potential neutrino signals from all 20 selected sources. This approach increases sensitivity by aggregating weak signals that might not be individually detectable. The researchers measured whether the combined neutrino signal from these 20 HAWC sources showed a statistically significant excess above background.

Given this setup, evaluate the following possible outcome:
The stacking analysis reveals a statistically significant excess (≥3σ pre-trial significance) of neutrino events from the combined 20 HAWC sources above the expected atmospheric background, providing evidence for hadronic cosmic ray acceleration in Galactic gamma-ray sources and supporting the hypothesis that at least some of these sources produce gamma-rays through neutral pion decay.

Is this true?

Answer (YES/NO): NO